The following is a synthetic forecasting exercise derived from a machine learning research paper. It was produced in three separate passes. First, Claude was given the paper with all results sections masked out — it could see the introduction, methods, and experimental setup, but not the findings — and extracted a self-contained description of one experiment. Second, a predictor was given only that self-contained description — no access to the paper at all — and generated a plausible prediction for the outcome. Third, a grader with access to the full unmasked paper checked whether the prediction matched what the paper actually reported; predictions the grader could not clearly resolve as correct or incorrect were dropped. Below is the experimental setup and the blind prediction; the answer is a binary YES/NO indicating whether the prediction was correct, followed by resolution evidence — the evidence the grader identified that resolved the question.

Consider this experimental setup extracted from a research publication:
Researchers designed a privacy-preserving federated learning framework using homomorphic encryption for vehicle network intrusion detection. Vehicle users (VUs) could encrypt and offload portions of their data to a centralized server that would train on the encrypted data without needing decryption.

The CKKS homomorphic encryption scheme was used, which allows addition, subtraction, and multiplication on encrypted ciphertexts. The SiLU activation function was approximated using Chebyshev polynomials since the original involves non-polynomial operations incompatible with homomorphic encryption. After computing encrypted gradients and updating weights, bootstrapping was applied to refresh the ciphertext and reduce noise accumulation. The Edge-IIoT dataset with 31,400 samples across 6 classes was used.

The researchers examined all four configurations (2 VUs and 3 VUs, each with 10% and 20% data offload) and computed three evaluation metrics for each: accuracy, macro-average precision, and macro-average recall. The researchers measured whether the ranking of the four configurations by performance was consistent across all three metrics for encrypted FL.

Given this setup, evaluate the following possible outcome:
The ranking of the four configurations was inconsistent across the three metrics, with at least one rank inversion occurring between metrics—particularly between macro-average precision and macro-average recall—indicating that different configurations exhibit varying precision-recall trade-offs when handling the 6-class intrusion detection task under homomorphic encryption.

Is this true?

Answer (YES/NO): NO